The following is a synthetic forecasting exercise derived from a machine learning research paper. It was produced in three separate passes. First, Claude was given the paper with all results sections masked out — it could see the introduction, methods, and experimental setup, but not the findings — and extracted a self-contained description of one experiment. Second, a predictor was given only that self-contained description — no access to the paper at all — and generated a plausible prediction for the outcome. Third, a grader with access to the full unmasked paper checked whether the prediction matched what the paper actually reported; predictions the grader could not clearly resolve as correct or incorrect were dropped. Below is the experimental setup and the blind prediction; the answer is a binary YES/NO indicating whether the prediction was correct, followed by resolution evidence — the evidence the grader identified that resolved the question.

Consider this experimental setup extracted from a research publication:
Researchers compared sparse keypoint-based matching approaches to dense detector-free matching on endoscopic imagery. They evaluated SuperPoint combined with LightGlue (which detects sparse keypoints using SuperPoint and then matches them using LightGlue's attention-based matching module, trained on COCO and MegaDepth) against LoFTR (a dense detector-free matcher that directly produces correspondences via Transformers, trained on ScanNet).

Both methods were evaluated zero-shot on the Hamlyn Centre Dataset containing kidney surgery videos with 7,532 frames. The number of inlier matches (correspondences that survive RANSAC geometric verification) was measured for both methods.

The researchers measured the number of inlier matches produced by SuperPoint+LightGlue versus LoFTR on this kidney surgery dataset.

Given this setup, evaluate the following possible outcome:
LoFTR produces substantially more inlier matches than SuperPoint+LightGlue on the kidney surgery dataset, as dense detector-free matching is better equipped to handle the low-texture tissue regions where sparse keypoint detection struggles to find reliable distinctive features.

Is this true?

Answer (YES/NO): YES